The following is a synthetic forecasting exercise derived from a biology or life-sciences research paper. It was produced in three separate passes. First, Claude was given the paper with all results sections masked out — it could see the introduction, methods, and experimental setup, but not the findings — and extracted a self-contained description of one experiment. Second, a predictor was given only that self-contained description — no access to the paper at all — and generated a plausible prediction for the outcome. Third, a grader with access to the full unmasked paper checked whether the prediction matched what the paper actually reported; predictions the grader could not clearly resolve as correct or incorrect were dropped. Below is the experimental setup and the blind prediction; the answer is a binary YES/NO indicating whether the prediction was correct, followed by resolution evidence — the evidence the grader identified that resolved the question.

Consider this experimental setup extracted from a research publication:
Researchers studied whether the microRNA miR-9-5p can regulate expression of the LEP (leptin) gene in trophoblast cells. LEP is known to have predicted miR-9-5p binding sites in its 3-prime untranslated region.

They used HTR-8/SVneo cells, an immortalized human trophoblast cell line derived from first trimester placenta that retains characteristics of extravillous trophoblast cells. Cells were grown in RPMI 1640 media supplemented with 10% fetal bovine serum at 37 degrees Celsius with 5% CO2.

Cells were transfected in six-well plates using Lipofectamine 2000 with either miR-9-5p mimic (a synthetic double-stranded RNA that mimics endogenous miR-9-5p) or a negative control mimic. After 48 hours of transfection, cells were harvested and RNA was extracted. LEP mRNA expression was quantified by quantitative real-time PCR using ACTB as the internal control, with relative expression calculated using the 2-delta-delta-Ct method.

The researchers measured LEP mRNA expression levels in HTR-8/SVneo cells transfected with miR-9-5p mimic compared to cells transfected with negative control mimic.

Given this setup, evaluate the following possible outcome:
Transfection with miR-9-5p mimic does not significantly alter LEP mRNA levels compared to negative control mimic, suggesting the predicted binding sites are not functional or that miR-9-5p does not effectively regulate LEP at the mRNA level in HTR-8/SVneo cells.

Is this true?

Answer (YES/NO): NO